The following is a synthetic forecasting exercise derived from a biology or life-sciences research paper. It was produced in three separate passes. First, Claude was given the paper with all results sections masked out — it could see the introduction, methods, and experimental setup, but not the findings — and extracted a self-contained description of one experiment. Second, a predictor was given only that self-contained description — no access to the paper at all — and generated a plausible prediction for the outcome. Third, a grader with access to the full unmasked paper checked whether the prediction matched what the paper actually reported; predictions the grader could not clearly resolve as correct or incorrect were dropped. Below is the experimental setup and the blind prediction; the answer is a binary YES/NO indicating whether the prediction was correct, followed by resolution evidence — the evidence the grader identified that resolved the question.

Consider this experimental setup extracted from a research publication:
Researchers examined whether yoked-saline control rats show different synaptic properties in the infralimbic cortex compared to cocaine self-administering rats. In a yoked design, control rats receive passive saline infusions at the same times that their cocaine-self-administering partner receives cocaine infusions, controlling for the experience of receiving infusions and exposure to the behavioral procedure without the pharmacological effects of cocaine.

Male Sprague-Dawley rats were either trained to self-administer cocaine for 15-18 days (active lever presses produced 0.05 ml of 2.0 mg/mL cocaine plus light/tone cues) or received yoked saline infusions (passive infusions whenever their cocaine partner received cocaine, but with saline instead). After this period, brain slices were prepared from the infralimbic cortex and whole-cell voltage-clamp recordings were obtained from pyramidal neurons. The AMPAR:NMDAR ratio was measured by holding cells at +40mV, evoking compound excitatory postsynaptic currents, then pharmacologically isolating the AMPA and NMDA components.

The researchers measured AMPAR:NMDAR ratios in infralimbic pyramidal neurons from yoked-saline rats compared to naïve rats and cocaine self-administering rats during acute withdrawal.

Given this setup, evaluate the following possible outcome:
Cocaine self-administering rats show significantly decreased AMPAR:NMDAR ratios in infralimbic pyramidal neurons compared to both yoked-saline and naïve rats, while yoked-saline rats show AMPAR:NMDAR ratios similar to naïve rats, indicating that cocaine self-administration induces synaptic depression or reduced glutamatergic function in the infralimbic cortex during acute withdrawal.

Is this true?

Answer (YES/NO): YES